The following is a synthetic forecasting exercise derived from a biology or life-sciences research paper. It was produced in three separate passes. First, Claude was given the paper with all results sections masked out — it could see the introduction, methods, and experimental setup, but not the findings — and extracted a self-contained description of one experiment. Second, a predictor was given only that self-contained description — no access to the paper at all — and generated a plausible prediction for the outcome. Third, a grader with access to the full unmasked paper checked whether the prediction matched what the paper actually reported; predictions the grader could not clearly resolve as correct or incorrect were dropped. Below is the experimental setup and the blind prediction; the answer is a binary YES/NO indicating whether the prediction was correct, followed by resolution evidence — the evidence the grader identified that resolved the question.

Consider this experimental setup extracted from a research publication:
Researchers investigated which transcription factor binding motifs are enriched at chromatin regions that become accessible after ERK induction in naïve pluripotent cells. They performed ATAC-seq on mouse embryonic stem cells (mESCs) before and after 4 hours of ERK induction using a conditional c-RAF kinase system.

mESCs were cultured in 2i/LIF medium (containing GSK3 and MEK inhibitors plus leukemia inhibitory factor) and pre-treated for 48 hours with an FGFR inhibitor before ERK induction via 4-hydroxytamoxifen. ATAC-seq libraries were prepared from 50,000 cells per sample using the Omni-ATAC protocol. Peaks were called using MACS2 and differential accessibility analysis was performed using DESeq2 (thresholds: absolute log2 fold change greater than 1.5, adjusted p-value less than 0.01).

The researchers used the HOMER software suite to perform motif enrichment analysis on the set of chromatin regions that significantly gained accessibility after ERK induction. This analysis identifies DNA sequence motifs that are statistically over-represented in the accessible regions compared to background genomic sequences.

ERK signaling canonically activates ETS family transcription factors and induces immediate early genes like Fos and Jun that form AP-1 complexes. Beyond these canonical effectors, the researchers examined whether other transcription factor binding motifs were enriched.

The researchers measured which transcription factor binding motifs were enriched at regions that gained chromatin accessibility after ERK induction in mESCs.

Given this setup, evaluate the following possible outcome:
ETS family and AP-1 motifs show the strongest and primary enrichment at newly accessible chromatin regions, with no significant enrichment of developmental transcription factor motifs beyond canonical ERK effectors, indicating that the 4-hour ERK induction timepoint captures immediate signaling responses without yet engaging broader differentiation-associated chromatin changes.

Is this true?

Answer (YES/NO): YES